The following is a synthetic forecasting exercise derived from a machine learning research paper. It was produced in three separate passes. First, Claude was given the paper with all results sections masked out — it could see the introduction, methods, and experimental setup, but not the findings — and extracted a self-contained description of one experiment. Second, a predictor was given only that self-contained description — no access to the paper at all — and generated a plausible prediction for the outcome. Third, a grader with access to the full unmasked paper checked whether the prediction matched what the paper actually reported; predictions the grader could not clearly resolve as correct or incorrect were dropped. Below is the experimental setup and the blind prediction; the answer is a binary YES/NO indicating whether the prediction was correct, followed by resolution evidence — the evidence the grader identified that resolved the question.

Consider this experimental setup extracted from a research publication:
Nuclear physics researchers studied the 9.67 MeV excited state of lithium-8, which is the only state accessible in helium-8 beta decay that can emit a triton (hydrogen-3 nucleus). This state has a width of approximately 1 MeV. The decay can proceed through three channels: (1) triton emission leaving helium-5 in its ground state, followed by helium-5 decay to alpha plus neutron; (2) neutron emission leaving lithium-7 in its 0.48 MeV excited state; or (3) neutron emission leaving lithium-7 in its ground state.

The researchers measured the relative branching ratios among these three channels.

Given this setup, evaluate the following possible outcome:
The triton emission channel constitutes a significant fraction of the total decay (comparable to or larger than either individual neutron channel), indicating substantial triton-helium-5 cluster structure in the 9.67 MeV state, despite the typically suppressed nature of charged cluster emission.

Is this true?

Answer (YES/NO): YES